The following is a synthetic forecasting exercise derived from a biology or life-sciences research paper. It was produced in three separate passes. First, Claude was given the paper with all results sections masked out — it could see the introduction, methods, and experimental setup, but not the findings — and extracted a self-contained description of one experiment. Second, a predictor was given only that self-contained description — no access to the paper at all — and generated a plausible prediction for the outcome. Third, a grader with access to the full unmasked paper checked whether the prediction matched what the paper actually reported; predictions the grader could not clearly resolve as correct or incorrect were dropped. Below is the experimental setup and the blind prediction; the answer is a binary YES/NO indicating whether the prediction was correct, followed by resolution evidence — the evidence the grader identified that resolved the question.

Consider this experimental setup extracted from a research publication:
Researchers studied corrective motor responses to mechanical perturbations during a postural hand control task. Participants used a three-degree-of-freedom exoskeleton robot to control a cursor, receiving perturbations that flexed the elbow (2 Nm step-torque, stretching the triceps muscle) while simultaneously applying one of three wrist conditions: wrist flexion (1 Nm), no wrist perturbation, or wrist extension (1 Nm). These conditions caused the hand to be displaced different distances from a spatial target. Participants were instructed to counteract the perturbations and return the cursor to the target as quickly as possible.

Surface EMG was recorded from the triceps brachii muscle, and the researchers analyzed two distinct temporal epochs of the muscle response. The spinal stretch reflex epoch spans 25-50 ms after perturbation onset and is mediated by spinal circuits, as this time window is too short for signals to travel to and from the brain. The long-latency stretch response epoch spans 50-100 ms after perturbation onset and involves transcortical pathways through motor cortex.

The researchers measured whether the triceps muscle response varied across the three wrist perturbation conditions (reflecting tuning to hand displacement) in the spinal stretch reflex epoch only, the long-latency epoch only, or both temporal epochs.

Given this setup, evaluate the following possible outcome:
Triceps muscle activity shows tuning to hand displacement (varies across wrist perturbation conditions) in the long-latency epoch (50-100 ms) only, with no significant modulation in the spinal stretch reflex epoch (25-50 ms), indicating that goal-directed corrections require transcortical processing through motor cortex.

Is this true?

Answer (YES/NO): NO